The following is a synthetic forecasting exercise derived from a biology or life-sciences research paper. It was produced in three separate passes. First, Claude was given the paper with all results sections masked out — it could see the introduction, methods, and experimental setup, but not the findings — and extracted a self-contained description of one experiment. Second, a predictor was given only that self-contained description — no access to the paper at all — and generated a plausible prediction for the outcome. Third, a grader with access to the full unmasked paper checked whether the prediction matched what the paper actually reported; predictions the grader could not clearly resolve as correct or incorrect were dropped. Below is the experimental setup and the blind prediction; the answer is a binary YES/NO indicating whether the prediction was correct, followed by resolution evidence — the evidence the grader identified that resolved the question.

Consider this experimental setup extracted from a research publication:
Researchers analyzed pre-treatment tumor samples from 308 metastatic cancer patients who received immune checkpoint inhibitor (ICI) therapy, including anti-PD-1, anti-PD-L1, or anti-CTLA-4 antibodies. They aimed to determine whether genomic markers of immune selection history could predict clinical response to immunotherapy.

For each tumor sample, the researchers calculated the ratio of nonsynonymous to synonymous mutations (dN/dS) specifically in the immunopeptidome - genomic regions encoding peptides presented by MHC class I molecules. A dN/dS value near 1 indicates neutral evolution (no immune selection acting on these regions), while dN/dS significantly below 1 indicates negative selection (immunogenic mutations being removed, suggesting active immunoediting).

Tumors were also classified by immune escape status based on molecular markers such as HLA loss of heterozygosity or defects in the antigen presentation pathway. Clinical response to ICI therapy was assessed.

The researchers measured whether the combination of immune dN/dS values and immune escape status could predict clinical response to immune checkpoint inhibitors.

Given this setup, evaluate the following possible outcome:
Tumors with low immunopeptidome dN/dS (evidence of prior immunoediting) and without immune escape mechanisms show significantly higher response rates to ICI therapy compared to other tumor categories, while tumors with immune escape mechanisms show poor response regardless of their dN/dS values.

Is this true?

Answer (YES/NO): NO